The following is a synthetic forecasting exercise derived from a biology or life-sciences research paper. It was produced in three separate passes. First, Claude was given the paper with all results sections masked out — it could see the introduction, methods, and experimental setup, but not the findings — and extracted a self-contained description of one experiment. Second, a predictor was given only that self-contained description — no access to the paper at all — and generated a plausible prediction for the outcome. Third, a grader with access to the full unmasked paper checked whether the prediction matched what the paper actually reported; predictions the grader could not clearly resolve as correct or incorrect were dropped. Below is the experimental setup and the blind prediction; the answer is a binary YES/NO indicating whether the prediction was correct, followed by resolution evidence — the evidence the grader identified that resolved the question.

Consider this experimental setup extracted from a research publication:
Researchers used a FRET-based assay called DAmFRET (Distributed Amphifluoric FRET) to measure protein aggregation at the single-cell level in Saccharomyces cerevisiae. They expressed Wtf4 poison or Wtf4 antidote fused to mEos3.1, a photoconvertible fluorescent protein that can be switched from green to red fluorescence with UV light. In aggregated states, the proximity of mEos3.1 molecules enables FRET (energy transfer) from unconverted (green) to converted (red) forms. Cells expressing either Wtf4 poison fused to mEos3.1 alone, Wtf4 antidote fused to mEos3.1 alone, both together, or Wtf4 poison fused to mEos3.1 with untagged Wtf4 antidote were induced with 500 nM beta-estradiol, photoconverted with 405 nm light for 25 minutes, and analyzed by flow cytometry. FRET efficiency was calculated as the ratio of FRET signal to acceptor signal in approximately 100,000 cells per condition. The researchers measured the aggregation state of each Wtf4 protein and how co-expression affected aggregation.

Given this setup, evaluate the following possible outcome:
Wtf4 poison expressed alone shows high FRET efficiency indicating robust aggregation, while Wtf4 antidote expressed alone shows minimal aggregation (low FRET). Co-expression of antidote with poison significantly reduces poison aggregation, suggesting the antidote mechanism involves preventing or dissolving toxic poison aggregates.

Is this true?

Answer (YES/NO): NO